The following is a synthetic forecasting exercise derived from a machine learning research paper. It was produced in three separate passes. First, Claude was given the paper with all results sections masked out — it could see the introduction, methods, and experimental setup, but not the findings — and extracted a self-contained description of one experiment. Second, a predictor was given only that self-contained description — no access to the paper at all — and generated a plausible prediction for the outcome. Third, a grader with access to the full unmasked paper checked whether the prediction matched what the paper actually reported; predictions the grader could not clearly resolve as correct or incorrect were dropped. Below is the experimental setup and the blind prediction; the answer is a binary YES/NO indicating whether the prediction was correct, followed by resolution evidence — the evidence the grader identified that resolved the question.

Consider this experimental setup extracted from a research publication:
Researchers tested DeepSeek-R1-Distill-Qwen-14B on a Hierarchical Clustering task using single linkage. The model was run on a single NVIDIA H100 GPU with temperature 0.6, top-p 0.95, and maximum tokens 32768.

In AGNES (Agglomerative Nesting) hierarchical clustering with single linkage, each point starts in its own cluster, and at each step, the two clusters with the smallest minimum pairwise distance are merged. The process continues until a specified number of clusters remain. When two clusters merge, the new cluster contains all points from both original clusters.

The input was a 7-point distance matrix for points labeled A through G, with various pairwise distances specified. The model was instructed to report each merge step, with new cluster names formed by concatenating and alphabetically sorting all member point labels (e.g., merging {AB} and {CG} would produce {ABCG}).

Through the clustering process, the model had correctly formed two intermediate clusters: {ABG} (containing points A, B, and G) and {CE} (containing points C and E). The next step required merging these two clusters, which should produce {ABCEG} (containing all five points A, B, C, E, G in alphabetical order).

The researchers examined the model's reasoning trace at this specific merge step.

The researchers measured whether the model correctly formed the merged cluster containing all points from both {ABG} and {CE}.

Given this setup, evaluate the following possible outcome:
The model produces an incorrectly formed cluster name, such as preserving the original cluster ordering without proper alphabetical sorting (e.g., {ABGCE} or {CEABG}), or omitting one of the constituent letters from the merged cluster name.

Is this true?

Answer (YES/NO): YES